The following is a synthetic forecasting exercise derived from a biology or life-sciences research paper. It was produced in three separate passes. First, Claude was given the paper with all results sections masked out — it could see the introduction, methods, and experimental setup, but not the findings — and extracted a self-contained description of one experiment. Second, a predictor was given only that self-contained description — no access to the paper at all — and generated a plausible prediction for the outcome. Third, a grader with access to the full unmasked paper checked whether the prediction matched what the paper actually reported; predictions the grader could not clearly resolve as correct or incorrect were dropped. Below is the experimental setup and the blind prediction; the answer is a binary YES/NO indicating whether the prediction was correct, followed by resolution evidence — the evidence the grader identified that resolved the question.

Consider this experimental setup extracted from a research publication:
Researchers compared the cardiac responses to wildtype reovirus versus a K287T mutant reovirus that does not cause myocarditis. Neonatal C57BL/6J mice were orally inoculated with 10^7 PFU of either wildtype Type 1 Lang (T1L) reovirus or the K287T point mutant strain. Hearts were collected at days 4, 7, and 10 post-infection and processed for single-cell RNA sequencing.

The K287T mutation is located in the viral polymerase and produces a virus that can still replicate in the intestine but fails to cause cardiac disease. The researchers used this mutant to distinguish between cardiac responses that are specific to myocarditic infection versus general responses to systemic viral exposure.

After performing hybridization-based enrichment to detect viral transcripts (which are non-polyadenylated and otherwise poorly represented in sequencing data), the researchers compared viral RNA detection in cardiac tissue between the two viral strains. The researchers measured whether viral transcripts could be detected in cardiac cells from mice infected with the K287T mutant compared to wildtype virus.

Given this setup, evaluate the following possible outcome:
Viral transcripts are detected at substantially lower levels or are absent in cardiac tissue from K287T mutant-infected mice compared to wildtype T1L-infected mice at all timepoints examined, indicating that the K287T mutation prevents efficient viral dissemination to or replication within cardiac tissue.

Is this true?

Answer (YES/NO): NO